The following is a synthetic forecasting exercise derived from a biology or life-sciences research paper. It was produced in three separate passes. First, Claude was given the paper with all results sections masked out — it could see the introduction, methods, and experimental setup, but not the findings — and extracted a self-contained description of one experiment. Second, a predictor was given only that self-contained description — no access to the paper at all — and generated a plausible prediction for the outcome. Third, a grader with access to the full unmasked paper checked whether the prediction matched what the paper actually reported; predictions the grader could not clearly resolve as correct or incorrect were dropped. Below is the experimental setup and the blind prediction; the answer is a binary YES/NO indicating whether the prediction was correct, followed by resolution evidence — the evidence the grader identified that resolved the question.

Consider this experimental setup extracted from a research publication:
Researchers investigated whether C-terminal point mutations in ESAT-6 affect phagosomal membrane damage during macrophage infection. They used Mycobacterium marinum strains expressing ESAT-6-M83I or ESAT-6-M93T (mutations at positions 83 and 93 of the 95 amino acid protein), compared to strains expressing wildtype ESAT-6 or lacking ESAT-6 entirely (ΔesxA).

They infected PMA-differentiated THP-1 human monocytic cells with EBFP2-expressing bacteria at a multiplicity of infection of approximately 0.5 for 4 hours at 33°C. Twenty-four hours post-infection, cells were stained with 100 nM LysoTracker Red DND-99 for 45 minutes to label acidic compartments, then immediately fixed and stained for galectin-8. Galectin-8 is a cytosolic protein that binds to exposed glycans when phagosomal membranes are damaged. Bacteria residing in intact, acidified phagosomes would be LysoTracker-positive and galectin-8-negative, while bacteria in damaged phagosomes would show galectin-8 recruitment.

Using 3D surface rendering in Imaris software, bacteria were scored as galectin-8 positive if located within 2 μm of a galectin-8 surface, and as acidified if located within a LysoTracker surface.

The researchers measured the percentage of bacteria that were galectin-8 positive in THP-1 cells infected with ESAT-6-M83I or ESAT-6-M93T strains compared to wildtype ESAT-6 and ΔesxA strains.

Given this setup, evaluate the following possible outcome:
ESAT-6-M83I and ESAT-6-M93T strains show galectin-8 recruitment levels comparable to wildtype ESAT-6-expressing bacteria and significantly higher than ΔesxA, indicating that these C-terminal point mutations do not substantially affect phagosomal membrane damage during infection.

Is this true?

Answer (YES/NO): NO